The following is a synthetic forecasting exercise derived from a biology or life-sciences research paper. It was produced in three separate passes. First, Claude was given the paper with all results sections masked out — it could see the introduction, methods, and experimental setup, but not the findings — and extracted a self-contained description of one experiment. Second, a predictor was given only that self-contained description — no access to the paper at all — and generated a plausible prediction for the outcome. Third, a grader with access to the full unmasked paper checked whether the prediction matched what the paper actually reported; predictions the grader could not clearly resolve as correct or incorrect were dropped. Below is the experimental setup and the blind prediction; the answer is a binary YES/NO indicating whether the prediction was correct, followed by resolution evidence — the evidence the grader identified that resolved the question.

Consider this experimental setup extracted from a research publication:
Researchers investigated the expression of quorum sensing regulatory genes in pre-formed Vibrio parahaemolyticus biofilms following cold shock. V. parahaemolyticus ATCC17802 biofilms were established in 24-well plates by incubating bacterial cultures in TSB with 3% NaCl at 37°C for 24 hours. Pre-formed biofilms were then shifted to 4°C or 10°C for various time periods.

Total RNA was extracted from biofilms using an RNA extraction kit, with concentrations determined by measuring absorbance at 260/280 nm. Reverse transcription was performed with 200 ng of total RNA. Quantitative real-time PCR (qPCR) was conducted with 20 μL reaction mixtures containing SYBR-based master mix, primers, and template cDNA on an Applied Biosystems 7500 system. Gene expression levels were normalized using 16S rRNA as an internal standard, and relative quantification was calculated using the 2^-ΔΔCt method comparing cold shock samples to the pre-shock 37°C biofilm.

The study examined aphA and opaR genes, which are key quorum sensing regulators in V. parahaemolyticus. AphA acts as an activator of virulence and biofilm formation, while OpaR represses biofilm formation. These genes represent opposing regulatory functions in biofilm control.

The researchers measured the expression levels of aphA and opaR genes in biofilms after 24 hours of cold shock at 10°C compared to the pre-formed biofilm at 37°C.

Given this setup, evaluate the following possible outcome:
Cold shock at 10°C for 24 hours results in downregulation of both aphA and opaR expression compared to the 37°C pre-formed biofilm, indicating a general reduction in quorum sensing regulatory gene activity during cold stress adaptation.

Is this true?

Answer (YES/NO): NO